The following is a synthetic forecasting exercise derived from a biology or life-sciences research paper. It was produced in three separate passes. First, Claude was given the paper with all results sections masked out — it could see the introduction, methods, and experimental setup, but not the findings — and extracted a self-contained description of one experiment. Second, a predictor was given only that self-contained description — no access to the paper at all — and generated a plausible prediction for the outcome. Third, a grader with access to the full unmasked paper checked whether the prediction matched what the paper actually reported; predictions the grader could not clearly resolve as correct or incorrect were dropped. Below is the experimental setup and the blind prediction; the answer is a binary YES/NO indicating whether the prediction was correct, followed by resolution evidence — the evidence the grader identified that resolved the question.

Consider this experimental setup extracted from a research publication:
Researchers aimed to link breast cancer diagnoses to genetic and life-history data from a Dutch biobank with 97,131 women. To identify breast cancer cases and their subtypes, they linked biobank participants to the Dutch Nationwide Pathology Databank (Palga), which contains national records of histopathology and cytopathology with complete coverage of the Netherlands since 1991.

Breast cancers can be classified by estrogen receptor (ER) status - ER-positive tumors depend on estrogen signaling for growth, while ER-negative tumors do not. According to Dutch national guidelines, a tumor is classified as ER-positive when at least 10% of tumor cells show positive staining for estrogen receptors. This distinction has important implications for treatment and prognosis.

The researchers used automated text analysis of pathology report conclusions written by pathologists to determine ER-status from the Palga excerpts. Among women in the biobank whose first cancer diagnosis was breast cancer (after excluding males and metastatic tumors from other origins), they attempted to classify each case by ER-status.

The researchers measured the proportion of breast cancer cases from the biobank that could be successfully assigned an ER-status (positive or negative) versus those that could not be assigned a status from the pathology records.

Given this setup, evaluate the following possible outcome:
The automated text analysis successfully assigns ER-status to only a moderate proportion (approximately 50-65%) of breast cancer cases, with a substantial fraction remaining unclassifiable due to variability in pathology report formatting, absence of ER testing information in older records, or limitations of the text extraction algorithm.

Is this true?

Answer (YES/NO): NO